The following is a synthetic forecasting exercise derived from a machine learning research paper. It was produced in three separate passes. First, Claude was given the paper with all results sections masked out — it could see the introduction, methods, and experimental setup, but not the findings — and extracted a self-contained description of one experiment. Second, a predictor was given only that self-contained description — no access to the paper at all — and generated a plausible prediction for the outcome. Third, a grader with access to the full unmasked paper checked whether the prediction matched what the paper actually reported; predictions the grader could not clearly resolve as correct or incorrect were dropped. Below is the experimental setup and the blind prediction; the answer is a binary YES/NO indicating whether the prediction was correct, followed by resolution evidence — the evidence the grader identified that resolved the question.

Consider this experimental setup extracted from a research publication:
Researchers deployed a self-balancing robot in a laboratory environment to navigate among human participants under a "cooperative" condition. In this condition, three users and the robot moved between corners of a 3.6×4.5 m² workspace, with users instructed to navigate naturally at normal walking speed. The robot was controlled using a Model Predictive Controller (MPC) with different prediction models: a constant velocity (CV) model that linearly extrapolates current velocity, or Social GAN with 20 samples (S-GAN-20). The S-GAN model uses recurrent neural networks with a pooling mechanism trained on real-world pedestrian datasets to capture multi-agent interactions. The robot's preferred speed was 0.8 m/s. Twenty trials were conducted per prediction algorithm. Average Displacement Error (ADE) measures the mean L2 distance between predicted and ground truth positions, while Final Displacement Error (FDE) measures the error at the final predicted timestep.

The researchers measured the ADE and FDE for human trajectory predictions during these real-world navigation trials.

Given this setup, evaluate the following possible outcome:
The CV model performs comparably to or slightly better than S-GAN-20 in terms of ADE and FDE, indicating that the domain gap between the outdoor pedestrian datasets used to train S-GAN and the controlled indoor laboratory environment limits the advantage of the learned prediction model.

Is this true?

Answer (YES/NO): NO